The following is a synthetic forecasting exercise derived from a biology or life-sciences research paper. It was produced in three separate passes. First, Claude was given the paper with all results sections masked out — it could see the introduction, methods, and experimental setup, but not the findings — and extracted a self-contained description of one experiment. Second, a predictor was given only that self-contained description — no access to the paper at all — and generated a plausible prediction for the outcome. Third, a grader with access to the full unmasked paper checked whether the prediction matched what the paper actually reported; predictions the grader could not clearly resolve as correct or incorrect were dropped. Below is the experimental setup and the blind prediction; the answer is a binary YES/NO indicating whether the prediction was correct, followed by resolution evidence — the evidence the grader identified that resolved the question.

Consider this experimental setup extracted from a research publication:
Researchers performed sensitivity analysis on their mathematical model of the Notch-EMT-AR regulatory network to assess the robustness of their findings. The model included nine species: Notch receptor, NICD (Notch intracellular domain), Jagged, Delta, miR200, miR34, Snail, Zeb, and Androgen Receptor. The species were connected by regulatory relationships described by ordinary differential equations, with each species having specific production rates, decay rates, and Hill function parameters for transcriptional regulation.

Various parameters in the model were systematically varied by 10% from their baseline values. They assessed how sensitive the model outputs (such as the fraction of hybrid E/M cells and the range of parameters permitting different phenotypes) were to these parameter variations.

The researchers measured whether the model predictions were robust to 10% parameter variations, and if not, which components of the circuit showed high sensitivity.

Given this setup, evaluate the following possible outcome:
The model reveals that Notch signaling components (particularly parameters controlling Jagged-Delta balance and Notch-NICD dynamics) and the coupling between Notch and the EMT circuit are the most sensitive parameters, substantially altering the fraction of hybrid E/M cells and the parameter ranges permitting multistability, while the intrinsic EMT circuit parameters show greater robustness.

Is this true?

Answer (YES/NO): NO